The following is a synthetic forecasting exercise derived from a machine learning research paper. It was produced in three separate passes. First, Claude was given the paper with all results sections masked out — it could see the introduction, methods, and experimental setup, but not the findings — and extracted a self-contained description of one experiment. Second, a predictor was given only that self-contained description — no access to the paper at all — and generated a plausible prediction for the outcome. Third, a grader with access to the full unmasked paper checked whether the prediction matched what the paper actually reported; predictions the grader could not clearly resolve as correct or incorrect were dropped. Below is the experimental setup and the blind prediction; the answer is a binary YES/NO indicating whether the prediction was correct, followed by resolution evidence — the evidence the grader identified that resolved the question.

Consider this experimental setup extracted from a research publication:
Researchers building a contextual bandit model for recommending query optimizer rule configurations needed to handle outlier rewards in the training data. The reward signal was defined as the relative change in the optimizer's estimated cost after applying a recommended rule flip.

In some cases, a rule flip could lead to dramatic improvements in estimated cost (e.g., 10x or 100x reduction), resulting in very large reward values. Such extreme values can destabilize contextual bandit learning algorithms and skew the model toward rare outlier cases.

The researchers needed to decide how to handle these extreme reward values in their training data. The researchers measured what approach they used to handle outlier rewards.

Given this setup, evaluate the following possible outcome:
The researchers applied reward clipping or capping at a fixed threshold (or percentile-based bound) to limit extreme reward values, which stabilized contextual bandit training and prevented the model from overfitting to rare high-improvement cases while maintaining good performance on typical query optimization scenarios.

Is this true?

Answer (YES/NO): YES